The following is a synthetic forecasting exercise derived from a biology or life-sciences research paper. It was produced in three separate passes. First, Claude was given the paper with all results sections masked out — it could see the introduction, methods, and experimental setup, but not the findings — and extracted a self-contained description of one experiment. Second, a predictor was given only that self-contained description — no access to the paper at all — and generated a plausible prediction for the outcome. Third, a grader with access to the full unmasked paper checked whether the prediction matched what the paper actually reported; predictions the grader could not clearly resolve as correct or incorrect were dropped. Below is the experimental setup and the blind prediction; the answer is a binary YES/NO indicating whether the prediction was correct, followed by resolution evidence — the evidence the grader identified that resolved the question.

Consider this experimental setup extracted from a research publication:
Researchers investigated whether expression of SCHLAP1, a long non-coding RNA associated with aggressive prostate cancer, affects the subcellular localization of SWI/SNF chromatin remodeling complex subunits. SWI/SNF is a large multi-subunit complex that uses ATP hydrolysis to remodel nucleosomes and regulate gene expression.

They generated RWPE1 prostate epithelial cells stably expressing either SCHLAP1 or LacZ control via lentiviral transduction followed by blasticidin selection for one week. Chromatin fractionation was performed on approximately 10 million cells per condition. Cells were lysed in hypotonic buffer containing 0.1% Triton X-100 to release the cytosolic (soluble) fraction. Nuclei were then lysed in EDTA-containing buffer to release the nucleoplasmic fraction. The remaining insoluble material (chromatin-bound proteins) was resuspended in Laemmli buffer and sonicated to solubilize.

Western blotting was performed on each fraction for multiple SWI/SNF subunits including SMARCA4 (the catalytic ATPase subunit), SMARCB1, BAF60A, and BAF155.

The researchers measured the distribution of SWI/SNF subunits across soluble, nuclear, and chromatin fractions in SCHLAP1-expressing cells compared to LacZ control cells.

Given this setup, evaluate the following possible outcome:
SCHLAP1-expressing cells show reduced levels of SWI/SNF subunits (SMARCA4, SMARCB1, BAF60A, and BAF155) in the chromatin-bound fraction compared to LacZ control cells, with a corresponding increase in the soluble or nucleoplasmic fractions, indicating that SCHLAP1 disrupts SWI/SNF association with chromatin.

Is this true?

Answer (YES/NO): NO